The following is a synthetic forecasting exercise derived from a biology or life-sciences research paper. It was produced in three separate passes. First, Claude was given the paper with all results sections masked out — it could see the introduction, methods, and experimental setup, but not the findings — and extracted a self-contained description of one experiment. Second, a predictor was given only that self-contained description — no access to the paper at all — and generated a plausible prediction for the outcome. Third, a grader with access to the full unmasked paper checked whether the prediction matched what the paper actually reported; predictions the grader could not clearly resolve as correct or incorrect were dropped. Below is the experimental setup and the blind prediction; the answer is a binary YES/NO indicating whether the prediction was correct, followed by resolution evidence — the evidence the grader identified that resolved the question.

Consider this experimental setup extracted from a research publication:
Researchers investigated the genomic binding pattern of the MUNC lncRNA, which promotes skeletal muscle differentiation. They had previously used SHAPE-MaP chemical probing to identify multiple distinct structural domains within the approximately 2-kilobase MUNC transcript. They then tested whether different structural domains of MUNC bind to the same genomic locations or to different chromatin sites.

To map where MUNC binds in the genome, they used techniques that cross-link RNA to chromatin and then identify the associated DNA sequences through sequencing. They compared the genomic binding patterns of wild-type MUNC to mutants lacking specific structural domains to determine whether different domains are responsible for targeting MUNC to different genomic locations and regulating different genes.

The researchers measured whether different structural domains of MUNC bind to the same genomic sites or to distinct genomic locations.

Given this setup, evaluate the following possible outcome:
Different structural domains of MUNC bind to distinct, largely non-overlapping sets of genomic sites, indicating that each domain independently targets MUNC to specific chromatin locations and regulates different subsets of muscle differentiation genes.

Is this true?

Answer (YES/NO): NO